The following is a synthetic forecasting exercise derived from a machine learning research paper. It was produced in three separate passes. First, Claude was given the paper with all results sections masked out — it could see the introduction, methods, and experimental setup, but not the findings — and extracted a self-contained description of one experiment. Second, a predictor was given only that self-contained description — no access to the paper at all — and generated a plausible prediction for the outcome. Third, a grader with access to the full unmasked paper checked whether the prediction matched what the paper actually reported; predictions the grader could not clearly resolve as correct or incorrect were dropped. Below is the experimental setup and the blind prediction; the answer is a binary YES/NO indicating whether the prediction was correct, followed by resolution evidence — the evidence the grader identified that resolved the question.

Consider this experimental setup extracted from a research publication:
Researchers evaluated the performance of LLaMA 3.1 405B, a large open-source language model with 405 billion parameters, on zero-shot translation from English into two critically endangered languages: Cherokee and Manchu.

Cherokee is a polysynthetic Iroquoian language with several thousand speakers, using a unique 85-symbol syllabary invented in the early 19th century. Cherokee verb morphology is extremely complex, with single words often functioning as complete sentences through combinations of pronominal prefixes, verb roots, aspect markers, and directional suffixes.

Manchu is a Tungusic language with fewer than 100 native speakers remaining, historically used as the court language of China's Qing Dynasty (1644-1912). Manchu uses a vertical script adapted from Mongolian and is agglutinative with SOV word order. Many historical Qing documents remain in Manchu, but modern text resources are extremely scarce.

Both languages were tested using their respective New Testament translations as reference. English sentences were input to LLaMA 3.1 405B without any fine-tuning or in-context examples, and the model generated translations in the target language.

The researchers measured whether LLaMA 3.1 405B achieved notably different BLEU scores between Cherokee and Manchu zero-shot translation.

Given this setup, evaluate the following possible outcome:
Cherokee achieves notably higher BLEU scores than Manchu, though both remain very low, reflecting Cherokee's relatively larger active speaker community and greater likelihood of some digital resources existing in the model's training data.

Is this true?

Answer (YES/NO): NO